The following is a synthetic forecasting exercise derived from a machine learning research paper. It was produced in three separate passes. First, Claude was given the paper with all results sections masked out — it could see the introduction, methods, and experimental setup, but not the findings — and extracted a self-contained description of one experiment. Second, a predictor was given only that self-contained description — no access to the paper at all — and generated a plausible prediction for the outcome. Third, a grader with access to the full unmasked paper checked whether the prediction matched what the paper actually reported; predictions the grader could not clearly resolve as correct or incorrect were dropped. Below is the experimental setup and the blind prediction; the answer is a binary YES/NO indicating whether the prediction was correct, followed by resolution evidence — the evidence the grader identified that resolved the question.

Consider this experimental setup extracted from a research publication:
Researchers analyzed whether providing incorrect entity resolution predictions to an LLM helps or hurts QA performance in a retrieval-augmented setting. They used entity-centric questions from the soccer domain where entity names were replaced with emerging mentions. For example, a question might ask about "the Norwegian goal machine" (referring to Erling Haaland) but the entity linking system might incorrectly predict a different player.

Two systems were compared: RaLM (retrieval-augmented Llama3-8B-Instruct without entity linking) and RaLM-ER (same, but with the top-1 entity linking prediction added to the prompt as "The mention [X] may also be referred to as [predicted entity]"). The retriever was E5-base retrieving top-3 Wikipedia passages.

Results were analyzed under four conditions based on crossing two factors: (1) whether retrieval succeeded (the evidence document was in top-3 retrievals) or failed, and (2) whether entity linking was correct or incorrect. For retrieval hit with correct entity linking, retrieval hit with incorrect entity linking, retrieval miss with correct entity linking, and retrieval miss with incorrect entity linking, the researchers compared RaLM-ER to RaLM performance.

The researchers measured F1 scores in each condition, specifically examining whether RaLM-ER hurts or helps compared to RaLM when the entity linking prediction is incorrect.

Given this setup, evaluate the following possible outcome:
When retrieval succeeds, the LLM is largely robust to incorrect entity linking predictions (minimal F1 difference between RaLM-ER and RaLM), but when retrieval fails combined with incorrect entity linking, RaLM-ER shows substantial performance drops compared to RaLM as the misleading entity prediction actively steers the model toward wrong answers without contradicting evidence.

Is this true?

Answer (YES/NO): NO